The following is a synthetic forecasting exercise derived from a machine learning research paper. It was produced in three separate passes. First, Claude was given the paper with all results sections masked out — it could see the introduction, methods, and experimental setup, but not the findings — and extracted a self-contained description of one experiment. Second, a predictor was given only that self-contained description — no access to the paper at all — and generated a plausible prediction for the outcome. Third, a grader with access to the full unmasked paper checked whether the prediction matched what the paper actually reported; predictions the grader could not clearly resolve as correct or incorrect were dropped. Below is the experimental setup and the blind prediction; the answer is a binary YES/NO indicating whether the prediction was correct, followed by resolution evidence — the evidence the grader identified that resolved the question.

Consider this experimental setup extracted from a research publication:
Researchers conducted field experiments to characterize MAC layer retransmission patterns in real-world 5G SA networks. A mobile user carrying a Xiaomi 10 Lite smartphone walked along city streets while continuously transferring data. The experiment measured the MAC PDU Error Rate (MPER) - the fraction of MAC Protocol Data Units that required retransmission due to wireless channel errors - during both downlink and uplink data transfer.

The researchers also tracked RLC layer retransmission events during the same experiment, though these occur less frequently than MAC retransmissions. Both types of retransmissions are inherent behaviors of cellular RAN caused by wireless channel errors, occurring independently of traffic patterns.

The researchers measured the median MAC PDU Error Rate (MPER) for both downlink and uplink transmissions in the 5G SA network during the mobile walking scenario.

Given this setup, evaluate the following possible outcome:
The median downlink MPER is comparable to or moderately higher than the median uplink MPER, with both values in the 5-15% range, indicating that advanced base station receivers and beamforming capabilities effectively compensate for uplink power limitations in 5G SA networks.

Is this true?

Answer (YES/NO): NO